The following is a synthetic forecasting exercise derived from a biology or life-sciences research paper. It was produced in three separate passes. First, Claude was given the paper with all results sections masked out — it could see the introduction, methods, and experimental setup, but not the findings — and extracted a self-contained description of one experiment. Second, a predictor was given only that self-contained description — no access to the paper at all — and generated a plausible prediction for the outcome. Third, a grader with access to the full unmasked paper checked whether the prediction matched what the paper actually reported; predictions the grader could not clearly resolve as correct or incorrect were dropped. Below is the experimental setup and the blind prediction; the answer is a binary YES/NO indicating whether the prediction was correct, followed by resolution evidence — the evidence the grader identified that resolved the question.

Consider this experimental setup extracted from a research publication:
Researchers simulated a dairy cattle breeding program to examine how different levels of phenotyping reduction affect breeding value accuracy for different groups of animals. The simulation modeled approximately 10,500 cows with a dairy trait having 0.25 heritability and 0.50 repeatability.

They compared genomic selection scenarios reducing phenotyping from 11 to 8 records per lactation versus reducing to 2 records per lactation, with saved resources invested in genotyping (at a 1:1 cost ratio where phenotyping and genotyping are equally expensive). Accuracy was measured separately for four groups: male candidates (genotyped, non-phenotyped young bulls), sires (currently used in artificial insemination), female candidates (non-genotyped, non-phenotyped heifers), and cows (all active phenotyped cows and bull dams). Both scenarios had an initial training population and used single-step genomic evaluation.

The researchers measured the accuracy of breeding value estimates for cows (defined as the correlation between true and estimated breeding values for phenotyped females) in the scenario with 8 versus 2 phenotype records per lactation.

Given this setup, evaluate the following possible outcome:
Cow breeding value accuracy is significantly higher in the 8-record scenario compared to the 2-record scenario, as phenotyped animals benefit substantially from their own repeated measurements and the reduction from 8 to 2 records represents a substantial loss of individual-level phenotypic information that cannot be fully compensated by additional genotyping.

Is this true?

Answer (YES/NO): NO